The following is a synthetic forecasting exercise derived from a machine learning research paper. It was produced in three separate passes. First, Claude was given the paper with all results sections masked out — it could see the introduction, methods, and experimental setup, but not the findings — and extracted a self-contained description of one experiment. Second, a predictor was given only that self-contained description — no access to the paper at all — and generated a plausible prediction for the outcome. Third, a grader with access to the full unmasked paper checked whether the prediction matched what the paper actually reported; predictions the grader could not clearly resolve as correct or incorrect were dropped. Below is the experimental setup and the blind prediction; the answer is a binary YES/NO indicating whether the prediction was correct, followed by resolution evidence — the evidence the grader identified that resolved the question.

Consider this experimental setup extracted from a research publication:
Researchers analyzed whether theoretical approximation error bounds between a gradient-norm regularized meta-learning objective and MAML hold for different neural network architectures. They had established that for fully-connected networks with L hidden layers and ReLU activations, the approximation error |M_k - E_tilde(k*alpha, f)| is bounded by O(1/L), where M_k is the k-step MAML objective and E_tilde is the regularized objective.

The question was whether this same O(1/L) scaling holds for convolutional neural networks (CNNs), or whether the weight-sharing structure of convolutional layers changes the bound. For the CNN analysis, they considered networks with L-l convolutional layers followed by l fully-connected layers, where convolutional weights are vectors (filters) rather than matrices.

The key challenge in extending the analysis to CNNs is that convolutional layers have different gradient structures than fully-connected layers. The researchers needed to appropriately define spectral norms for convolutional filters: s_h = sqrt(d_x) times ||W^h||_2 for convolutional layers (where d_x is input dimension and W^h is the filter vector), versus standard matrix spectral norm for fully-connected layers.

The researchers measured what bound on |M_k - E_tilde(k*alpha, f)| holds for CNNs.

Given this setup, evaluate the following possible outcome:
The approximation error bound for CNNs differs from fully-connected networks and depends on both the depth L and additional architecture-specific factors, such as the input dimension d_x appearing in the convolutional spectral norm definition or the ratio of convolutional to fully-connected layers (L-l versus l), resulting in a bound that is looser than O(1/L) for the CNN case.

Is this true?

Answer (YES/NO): NO